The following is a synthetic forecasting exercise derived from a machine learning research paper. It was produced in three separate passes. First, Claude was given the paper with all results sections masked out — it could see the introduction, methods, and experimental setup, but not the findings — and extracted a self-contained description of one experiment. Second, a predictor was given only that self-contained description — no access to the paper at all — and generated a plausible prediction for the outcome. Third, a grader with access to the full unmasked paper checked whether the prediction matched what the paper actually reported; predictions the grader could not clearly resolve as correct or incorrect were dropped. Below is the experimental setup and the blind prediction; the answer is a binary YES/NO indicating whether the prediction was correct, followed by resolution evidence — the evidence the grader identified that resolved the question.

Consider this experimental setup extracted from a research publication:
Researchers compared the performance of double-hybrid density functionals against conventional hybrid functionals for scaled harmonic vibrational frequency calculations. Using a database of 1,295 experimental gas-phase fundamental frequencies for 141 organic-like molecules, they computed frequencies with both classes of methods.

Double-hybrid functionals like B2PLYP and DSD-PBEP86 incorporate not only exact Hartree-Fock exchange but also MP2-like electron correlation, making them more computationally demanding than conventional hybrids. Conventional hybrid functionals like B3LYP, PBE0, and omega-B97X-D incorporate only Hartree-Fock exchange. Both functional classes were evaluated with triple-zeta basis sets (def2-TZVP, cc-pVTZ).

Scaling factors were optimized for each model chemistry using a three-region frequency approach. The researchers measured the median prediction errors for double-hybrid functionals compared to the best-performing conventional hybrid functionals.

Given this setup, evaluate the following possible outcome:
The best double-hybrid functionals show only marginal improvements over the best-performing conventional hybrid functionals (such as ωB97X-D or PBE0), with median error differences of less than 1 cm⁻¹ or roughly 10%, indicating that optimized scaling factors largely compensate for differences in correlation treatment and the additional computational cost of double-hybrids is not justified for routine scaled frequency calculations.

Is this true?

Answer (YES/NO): NO